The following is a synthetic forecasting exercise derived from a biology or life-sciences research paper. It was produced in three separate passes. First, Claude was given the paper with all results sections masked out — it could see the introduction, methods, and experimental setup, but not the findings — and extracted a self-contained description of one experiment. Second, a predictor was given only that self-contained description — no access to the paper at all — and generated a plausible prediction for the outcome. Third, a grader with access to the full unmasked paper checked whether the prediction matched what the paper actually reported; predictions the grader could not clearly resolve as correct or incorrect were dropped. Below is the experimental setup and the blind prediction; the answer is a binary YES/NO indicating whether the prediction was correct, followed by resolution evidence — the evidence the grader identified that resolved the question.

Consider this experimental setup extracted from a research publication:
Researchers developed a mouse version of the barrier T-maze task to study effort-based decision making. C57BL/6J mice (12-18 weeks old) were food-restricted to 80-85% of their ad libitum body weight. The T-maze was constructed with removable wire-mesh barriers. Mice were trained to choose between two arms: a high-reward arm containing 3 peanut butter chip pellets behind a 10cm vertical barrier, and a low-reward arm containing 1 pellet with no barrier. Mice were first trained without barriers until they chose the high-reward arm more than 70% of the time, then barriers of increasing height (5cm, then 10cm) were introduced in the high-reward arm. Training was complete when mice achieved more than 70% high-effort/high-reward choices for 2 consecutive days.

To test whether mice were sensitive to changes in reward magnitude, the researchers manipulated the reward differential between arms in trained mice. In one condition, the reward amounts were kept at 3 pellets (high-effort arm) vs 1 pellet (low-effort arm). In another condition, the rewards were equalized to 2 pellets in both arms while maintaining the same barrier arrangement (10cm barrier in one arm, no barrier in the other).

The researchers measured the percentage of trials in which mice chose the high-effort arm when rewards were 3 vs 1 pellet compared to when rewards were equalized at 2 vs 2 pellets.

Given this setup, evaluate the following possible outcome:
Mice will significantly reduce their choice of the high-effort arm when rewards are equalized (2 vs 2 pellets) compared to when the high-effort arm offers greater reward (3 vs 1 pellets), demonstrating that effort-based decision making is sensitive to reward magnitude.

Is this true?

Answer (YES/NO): YES